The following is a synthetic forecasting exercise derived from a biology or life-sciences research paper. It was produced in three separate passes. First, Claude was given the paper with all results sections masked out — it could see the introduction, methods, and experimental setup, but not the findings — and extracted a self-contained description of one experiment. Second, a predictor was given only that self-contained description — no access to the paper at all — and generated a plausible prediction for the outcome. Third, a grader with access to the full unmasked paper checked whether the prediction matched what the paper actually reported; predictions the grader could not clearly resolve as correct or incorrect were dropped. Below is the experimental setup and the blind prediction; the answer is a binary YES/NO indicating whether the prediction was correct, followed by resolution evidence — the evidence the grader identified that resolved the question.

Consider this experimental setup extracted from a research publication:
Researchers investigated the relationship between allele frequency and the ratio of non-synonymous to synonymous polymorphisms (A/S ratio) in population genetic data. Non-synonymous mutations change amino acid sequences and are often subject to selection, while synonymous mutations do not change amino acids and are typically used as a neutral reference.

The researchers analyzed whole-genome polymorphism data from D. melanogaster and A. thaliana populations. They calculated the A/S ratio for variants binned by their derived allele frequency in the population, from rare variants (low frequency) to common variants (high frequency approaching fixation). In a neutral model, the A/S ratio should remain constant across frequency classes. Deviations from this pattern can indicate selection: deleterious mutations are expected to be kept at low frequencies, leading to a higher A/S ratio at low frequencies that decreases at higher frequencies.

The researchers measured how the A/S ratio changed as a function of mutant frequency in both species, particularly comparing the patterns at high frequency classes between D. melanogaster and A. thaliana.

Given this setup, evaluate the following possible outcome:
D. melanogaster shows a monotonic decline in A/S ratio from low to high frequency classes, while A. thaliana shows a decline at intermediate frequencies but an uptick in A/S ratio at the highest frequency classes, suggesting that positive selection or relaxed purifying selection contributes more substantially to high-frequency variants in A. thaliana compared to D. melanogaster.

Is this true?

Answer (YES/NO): NO